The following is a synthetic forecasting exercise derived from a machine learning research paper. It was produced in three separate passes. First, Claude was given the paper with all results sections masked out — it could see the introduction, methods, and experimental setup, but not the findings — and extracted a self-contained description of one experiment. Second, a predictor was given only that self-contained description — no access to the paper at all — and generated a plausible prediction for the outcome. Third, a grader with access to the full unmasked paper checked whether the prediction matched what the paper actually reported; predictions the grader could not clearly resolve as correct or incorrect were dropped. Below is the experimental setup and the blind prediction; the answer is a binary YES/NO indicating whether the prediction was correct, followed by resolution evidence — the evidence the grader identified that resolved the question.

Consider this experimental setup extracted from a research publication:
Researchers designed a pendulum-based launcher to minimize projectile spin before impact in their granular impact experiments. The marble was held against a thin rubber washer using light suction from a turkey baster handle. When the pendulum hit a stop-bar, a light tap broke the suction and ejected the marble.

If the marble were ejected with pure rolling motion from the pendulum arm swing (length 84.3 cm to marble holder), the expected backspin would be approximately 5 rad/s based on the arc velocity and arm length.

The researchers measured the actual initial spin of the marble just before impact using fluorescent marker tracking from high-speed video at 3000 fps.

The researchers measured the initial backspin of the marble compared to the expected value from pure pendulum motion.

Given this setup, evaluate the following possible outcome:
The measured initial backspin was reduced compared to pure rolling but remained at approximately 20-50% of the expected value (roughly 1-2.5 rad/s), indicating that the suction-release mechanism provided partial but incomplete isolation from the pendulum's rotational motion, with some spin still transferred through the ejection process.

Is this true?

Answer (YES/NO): NO